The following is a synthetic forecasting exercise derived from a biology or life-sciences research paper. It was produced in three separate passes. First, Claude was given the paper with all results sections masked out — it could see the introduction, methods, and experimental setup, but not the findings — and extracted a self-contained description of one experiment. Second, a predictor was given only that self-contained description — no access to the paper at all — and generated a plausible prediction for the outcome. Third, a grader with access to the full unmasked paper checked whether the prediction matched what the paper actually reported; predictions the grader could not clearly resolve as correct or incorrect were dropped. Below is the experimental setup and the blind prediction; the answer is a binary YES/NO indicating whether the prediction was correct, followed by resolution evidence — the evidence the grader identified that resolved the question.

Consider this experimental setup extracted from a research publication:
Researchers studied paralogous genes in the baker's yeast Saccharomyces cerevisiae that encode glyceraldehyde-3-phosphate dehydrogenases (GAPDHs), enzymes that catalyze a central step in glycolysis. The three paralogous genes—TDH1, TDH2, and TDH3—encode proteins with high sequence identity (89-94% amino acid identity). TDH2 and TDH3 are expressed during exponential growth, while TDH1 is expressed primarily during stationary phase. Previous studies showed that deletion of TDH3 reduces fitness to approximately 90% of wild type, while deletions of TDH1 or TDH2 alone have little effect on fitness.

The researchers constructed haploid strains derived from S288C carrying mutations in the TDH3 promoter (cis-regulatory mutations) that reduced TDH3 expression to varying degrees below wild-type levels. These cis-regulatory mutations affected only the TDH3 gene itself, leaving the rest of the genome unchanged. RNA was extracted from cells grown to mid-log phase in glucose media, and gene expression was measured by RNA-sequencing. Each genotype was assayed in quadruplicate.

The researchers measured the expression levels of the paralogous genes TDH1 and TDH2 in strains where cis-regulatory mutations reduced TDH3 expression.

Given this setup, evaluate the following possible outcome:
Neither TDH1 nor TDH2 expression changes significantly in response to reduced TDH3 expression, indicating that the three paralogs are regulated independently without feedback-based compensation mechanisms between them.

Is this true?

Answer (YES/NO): NO